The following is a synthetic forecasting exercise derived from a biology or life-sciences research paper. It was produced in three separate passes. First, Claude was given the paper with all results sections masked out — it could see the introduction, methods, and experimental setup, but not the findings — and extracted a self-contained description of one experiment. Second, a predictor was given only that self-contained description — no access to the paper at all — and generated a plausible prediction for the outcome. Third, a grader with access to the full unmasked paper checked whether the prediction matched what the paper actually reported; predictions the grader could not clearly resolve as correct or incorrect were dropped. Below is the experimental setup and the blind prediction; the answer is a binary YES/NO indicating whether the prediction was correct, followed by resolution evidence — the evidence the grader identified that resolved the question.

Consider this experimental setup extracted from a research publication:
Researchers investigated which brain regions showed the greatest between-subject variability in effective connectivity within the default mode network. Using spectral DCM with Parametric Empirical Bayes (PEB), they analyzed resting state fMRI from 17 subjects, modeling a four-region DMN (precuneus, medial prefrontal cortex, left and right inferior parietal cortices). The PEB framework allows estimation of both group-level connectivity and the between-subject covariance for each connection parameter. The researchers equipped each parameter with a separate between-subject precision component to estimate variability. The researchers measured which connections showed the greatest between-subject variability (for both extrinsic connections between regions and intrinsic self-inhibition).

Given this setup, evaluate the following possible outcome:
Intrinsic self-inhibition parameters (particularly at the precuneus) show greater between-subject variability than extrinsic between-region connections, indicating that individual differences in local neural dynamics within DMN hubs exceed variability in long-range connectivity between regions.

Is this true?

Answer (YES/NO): NO